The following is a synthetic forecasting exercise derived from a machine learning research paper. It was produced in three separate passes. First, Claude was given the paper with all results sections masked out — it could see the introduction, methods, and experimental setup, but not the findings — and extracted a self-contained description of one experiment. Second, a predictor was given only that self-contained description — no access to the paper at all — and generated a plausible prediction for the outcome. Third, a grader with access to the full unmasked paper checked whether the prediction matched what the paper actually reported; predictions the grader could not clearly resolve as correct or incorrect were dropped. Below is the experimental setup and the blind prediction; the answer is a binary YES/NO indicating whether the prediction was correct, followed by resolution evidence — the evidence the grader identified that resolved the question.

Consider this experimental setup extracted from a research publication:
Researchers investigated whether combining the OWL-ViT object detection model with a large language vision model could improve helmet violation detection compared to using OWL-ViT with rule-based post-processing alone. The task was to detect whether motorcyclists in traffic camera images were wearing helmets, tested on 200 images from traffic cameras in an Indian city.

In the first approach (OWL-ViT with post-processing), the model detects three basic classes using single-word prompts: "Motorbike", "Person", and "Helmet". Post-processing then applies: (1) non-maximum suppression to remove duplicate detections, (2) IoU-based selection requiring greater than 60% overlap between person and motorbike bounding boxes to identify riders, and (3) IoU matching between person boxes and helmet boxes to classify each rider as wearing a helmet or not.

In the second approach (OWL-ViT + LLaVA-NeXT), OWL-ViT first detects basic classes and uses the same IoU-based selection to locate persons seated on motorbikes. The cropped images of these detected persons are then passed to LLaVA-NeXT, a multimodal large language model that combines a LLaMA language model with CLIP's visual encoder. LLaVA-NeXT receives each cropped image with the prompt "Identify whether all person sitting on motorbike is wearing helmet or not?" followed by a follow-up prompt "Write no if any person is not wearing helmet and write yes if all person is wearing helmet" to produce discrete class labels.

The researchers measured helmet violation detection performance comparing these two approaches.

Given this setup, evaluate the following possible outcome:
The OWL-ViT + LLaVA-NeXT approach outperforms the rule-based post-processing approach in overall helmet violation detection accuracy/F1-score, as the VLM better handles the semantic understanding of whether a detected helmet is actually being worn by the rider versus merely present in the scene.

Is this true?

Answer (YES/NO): NO